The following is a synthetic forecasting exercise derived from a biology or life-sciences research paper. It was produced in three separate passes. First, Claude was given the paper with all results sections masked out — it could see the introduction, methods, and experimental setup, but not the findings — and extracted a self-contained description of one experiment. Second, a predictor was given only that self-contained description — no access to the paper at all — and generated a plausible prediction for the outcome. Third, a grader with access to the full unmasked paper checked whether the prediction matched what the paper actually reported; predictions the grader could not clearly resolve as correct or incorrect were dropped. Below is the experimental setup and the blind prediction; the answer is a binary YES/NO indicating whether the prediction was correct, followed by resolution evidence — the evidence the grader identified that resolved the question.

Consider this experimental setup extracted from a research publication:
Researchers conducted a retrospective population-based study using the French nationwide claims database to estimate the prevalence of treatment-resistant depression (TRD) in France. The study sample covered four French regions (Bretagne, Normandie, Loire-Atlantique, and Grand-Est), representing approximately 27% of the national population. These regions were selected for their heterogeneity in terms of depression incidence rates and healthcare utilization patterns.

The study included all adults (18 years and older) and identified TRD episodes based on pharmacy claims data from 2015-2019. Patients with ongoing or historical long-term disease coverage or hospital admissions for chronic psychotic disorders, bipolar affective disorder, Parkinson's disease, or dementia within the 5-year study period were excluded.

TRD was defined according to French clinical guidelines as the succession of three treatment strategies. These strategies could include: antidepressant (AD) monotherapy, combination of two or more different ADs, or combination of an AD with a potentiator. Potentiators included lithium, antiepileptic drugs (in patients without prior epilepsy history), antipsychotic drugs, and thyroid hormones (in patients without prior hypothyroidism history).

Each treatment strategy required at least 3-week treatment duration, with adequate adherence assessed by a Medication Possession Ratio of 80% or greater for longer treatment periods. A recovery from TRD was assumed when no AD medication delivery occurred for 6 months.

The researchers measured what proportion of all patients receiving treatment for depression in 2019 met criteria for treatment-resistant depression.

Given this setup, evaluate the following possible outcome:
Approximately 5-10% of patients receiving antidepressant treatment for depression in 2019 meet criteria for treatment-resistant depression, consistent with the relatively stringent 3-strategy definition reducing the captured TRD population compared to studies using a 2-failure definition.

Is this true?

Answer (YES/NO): NO